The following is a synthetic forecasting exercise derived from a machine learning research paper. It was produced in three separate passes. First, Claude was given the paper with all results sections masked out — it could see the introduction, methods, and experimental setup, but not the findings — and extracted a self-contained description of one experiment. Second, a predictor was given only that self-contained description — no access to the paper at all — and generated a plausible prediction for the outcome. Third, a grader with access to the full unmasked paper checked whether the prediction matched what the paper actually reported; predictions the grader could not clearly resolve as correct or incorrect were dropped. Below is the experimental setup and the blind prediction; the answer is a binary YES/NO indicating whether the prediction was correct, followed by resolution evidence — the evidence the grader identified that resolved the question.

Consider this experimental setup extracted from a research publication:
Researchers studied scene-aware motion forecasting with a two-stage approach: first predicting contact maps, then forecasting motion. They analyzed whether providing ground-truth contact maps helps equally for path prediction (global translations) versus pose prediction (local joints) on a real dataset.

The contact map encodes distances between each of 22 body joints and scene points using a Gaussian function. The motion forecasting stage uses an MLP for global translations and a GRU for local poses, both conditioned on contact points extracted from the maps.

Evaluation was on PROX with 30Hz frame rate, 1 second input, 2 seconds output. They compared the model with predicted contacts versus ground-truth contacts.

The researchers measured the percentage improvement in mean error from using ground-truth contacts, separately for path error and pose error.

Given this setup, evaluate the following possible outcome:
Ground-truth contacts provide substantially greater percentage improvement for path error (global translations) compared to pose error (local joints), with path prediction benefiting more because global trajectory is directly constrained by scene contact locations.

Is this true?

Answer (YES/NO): YES